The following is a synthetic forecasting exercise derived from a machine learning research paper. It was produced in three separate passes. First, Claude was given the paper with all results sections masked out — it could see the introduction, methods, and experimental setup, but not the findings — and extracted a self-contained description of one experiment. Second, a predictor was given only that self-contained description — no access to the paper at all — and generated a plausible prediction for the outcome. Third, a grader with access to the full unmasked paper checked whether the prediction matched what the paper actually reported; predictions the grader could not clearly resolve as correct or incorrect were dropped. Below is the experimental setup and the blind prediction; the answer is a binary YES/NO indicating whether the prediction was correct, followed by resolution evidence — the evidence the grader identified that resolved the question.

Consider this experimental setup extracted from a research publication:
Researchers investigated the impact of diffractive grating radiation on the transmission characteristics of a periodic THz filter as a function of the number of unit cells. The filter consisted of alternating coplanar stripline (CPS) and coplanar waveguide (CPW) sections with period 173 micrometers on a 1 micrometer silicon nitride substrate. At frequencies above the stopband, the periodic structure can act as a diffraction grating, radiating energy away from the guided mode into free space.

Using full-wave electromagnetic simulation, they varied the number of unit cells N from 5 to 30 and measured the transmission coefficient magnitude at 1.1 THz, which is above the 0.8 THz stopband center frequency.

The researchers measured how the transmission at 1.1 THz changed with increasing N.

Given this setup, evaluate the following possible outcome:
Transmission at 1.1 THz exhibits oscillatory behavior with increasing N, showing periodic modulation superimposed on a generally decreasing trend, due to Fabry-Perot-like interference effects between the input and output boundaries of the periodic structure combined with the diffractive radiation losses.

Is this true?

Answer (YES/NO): NO